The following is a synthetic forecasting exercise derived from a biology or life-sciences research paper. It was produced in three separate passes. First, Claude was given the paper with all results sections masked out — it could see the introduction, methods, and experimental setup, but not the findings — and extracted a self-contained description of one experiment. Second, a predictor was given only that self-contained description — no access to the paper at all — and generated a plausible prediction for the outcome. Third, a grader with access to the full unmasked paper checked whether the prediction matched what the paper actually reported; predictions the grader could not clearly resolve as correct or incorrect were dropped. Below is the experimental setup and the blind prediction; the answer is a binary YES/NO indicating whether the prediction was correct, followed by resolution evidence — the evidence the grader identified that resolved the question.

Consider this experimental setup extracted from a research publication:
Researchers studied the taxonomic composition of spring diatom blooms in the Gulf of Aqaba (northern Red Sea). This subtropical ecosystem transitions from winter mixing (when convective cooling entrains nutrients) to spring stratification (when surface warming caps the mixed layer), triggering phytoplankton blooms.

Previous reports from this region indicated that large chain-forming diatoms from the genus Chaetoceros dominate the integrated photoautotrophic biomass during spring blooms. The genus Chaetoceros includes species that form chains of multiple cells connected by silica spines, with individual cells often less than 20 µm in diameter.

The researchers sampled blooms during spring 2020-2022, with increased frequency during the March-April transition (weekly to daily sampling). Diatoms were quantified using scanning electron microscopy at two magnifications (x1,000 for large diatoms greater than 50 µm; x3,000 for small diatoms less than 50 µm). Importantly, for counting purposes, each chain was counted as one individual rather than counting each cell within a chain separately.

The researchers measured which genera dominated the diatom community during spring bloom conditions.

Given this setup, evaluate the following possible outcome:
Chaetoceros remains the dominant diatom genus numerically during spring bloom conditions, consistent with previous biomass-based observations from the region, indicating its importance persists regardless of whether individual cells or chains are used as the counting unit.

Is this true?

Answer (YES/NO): NO